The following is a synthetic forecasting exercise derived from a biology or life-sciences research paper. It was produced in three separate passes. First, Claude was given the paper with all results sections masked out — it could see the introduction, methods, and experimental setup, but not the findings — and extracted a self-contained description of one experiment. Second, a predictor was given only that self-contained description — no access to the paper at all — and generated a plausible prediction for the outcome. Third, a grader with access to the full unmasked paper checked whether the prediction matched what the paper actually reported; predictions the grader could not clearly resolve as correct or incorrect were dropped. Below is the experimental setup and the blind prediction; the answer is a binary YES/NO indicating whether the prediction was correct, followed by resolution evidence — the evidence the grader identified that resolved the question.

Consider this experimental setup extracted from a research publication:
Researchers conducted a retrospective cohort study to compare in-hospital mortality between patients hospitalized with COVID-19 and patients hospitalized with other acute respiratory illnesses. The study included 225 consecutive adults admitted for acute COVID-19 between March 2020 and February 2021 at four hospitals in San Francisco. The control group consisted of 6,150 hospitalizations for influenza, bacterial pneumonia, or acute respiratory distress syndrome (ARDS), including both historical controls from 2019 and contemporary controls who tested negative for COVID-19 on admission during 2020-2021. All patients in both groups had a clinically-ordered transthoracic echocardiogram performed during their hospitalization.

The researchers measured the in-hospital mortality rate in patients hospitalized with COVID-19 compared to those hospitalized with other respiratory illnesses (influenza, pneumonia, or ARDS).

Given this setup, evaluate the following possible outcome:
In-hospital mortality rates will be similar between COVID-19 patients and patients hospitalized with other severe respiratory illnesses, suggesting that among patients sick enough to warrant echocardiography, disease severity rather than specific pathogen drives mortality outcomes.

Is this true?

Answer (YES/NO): NO